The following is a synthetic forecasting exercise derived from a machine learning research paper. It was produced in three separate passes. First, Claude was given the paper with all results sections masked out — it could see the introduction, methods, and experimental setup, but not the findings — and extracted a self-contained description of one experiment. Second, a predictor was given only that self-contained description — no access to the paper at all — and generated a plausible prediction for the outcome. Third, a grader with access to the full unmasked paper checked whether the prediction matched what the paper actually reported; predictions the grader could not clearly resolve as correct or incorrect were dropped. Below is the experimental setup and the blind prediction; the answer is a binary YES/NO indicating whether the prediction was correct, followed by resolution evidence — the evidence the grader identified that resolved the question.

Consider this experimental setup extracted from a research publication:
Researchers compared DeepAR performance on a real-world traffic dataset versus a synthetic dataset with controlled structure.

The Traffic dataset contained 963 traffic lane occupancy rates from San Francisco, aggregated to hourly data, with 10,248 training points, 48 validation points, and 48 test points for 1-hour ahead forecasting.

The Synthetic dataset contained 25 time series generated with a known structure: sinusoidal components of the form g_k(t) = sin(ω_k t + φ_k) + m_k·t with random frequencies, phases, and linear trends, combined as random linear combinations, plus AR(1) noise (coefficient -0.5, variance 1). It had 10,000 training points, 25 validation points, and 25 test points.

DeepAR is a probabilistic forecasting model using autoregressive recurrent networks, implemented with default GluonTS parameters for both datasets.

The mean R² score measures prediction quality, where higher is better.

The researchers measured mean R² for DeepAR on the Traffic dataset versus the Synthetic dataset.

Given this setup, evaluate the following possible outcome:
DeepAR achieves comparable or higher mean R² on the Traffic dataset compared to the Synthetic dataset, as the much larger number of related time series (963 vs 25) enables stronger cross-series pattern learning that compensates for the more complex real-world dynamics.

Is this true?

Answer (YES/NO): YES